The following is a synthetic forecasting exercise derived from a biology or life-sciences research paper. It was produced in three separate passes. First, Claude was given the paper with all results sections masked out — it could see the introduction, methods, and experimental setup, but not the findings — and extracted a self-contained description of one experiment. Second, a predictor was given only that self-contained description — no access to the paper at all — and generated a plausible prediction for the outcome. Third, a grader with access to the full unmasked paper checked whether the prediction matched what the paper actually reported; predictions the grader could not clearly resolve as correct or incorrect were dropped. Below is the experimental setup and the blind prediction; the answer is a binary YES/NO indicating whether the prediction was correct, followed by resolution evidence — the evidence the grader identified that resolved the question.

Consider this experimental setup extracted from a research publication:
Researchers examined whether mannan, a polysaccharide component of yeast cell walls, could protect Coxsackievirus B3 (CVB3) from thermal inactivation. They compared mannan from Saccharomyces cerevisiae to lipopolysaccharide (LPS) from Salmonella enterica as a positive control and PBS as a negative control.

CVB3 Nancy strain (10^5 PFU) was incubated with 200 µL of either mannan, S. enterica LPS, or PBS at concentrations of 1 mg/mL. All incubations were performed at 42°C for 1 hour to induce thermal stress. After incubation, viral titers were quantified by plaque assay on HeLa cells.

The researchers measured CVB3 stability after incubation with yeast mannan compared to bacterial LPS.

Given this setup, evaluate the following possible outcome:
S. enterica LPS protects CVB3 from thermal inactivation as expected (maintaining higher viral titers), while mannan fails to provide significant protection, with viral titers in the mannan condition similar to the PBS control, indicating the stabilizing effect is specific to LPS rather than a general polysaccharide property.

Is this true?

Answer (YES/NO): YES